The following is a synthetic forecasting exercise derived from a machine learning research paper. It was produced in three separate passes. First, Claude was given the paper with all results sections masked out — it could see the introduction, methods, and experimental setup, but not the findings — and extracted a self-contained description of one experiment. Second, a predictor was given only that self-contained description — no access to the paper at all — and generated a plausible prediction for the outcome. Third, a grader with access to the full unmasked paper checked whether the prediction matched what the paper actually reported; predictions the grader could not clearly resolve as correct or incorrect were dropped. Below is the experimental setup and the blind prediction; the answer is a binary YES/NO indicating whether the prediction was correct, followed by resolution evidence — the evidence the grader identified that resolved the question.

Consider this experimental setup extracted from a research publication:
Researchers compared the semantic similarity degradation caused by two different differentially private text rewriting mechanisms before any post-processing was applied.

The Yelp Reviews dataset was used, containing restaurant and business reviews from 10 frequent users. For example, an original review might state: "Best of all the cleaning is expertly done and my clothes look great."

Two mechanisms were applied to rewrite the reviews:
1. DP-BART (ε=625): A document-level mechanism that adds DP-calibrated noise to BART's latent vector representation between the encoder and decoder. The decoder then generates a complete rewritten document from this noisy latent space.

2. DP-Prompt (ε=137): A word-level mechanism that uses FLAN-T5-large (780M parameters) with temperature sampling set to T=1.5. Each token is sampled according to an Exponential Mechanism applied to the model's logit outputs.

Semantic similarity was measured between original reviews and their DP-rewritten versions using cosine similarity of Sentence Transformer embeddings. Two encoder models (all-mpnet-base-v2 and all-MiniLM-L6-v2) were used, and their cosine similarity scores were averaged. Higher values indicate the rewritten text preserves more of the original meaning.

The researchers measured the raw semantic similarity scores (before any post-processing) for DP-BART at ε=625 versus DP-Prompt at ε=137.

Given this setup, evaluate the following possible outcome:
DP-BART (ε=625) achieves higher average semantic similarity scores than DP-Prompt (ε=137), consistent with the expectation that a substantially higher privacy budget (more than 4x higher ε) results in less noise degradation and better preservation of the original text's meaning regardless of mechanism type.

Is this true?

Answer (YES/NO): YES